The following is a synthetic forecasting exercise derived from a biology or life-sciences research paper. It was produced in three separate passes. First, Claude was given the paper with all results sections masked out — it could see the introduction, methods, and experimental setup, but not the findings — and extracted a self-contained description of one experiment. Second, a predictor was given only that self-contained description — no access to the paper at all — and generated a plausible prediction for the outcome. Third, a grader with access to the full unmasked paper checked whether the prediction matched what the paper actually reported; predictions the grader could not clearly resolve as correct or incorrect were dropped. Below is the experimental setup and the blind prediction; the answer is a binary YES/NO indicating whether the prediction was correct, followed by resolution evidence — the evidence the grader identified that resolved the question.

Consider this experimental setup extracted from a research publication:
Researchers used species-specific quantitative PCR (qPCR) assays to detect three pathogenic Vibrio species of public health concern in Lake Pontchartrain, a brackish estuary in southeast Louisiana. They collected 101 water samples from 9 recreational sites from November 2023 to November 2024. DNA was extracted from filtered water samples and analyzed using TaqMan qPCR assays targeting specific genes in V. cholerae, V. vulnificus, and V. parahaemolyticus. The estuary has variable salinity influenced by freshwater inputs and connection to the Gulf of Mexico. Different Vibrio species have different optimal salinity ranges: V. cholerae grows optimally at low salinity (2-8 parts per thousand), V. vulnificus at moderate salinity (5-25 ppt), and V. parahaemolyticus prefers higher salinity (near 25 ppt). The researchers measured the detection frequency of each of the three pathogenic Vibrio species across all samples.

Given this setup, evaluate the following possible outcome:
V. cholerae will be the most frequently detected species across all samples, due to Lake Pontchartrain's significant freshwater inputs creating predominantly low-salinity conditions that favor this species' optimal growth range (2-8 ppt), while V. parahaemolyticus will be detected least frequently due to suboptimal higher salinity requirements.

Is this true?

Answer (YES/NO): NO